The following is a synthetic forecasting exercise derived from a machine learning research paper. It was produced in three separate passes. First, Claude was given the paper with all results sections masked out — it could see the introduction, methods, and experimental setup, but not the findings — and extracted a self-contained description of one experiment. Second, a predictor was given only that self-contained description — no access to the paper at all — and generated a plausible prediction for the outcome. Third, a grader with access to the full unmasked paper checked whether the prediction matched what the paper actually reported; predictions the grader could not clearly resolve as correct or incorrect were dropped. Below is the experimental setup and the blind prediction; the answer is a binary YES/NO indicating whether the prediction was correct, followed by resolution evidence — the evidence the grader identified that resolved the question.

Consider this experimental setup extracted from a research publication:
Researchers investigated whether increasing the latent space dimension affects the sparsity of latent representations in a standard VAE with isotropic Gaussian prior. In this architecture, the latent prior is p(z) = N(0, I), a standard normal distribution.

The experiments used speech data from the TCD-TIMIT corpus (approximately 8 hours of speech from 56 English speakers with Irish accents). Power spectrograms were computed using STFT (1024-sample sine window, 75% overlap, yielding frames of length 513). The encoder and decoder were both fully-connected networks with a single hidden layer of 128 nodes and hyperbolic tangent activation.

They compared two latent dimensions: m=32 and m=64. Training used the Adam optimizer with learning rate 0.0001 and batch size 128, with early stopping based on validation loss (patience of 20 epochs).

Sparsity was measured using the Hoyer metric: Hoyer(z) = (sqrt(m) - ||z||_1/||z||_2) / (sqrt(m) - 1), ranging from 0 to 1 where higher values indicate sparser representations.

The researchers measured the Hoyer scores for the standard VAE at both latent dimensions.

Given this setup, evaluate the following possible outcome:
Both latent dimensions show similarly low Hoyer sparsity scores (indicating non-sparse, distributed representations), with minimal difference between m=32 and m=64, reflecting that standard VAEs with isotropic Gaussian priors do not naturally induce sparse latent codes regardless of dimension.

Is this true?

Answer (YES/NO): NO